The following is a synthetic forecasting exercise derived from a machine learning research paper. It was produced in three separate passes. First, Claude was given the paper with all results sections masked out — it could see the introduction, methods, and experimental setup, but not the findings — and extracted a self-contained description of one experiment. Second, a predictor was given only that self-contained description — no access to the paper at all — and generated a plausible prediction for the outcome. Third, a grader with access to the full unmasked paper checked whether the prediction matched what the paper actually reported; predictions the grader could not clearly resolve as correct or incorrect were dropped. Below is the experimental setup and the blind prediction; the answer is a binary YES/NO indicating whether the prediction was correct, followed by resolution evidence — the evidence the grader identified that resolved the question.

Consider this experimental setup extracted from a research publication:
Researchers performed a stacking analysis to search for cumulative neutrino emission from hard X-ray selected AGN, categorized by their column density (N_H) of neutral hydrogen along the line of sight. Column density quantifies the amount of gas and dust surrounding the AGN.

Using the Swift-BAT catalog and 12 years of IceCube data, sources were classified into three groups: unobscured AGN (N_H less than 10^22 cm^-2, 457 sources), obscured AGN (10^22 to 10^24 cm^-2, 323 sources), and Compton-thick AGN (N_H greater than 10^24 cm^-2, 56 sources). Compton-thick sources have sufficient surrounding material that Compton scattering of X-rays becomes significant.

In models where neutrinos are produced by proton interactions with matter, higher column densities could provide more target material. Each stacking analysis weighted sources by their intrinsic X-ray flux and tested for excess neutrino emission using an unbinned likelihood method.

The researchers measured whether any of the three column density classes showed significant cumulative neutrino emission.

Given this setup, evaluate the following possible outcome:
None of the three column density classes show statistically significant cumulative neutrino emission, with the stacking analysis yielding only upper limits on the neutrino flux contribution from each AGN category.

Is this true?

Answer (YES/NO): YES